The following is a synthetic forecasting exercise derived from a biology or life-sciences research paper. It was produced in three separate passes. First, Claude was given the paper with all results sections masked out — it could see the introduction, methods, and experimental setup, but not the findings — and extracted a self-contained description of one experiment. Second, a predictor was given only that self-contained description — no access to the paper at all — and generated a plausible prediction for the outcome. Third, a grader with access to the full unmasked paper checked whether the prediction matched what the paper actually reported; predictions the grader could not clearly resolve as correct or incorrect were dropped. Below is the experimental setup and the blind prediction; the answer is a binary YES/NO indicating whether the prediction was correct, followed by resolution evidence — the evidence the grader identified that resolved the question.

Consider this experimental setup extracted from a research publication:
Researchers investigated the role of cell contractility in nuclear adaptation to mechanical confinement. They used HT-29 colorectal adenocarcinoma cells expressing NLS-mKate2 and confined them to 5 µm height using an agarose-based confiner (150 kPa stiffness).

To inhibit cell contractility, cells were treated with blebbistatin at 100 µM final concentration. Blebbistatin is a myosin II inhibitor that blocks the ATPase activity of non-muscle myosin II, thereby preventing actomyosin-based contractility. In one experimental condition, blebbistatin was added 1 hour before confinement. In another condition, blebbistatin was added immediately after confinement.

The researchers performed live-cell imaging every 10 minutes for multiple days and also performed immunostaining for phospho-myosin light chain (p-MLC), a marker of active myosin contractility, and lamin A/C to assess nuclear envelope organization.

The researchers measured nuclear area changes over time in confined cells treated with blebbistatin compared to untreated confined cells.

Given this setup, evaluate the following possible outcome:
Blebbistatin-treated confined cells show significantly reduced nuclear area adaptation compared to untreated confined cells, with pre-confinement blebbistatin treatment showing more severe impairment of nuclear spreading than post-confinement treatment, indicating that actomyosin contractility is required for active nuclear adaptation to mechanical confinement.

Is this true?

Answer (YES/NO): NO